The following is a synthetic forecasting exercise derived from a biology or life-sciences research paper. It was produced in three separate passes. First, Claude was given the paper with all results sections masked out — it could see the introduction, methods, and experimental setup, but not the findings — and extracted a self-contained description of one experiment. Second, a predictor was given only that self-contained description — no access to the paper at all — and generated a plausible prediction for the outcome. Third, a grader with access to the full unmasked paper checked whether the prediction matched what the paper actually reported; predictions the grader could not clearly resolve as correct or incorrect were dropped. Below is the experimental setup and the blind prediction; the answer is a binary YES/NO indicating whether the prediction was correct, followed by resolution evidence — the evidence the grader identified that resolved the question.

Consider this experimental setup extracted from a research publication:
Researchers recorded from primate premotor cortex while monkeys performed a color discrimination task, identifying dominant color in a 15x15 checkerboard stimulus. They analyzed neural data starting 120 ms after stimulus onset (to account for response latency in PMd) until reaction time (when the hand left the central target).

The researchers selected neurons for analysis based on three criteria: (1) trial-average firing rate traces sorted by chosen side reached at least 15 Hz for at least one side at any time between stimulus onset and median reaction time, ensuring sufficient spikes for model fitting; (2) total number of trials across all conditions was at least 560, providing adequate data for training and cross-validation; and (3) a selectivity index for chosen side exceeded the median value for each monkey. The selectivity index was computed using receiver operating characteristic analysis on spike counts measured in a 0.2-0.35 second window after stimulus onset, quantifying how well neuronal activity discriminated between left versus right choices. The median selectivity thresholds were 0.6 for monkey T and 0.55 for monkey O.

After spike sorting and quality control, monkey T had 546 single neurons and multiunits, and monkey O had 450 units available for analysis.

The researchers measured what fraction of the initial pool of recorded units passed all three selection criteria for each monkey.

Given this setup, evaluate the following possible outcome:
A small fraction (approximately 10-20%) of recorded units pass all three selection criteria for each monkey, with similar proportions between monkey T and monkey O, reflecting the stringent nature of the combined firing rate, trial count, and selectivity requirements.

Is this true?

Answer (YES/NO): NO